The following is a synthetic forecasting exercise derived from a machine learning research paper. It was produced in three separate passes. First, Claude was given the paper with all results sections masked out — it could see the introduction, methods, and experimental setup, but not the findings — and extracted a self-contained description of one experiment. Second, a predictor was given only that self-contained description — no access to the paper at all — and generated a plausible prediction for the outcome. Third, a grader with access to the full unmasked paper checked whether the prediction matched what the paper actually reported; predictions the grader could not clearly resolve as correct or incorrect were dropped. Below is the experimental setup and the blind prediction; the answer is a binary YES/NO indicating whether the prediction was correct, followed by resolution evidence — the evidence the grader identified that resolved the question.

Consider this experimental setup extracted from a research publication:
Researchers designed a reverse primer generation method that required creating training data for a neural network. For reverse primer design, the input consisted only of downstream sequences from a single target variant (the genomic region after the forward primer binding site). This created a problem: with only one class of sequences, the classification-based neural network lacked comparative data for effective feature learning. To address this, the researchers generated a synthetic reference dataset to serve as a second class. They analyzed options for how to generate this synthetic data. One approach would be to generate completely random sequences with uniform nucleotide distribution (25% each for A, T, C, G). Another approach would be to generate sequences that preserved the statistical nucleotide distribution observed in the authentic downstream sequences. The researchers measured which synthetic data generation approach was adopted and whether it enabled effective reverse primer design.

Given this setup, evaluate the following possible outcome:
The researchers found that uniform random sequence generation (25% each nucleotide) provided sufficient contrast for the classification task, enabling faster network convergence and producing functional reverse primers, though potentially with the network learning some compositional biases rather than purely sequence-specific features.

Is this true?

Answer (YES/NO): NO